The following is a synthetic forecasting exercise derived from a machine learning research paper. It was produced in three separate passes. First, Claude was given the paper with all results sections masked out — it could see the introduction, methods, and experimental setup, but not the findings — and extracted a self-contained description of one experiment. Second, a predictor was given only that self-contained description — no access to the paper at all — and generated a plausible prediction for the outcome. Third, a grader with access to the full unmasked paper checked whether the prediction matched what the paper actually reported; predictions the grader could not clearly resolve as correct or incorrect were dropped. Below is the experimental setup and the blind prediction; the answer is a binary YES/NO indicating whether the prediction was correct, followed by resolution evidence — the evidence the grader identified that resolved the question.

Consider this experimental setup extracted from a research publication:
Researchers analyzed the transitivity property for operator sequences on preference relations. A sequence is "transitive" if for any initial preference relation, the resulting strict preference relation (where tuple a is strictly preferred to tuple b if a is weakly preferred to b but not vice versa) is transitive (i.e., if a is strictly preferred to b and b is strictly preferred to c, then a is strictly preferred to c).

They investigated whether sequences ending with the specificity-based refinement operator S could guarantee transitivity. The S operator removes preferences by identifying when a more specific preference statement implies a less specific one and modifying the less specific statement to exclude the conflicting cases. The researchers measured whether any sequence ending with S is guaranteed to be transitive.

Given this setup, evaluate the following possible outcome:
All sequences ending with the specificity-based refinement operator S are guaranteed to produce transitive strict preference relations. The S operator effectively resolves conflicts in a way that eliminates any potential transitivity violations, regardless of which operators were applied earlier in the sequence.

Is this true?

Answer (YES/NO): NO